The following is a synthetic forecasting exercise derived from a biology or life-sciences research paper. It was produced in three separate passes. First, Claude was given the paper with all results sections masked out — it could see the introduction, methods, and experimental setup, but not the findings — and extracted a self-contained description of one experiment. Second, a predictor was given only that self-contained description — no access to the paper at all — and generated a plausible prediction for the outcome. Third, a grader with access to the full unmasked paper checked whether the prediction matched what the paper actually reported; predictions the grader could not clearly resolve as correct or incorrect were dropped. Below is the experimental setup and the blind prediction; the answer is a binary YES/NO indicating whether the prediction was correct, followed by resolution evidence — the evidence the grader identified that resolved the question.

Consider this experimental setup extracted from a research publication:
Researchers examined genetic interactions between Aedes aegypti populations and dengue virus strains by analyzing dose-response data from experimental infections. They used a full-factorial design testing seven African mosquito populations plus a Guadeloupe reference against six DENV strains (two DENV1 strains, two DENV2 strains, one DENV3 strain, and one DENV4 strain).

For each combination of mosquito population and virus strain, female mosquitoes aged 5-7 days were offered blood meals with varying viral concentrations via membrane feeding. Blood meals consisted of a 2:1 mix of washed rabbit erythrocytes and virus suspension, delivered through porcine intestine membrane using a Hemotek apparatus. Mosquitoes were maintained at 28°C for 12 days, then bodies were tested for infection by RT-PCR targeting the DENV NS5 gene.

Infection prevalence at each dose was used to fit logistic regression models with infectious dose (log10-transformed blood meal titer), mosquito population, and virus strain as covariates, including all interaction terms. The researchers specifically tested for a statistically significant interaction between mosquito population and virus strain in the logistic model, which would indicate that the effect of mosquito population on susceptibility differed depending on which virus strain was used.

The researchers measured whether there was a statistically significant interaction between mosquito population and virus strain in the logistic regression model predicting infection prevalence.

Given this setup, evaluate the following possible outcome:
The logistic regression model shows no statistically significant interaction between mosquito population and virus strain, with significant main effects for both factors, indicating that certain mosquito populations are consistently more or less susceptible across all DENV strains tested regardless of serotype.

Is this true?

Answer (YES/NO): NO